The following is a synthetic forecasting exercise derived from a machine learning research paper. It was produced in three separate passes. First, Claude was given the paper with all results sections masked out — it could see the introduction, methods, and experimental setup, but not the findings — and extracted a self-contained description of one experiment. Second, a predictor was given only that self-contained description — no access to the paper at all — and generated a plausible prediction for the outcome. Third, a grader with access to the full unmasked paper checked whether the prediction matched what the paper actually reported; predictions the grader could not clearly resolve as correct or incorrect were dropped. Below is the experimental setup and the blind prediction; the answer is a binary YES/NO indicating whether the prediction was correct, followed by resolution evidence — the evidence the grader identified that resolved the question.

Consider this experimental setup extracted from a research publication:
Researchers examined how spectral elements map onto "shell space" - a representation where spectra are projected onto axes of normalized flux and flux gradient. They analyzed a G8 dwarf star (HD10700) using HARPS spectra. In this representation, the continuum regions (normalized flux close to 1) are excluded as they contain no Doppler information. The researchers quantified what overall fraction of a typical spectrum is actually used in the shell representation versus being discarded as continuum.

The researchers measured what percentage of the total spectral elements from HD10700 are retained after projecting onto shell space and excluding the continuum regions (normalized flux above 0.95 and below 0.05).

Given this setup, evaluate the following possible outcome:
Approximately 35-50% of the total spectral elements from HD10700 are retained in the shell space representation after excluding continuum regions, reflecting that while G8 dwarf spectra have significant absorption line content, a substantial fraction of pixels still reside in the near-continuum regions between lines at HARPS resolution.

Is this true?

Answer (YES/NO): YES